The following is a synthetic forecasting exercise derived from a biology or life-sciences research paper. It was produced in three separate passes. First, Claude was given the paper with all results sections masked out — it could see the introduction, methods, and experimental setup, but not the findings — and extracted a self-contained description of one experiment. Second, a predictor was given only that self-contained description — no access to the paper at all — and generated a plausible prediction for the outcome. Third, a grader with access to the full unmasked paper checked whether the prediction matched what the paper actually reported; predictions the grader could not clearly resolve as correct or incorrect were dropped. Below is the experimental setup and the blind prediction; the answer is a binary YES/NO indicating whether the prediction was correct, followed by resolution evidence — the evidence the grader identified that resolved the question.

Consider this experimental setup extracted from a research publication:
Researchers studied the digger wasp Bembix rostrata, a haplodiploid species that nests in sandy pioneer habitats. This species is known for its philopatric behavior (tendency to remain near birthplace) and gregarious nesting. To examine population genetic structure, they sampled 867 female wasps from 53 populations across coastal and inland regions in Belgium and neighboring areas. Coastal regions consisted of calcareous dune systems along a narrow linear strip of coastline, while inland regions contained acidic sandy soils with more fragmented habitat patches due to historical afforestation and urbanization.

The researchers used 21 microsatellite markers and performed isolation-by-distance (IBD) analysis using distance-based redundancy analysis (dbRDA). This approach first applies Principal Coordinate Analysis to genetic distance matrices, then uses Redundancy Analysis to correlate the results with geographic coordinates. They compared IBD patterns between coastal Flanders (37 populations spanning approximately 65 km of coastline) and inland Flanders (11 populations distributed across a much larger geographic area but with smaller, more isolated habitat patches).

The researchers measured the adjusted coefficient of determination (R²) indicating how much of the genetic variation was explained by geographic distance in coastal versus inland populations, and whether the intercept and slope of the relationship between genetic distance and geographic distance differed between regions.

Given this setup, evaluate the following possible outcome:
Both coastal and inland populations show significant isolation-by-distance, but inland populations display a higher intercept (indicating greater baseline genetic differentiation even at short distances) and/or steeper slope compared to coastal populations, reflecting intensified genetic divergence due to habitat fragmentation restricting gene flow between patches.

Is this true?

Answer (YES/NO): YES